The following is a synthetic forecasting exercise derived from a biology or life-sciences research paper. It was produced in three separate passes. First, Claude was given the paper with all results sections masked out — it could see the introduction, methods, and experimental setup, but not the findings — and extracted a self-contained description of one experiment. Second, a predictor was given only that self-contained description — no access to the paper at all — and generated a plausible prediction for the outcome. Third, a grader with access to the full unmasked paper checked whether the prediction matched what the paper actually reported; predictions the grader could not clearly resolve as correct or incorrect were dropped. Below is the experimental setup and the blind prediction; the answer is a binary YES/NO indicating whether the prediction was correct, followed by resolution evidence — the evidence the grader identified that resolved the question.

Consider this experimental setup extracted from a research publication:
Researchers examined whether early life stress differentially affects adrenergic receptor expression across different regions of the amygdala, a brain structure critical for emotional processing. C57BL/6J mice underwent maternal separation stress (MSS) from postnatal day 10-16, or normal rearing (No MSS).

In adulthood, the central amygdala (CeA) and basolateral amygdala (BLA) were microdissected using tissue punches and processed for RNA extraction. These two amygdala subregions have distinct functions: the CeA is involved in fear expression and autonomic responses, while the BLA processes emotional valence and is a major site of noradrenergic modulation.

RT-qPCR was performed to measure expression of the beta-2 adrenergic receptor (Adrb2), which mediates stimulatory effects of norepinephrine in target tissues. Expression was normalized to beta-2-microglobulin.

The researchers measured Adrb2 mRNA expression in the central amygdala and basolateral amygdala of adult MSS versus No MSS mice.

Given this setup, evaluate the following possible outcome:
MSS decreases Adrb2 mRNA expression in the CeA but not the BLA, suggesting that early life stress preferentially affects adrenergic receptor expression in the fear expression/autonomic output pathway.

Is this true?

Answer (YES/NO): NO